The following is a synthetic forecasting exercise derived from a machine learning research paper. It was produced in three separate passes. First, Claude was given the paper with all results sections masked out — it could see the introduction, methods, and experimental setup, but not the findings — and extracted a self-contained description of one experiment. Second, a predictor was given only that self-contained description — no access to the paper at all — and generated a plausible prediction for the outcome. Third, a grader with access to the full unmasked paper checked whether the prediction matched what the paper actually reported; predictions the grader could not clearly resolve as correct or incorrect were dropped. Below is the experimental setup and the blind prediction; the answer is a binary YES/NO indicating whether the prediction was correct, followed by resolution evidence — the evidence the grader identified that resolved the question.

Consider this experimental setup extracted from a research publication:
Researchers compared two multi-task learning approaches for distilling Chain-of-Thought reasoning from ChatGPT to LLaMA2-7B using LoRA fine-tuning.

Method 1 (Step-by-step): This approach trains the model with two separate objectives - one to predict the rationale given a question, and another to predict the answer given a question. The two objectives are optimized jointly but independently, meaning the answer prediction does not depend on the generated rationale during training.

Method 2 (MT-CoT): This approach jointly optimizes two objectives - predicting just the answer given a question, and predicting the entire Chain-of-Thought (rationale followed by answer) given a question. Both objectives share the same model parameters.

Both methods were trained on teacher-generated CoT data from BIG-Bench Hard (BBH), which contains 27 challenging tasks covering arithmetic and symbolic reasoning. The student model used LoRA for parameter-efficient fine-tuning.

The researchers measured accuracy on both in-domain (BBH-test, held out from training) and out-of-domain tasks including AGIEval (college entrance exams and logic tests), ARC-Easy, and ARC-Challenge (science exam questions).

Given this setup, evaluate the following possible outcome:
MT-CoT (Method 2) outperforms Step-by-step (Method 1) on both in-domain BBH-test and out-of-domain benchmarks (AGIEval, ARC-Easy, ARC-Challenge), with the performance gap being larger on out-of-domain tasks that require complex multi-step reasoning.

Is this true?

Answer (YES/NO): NO